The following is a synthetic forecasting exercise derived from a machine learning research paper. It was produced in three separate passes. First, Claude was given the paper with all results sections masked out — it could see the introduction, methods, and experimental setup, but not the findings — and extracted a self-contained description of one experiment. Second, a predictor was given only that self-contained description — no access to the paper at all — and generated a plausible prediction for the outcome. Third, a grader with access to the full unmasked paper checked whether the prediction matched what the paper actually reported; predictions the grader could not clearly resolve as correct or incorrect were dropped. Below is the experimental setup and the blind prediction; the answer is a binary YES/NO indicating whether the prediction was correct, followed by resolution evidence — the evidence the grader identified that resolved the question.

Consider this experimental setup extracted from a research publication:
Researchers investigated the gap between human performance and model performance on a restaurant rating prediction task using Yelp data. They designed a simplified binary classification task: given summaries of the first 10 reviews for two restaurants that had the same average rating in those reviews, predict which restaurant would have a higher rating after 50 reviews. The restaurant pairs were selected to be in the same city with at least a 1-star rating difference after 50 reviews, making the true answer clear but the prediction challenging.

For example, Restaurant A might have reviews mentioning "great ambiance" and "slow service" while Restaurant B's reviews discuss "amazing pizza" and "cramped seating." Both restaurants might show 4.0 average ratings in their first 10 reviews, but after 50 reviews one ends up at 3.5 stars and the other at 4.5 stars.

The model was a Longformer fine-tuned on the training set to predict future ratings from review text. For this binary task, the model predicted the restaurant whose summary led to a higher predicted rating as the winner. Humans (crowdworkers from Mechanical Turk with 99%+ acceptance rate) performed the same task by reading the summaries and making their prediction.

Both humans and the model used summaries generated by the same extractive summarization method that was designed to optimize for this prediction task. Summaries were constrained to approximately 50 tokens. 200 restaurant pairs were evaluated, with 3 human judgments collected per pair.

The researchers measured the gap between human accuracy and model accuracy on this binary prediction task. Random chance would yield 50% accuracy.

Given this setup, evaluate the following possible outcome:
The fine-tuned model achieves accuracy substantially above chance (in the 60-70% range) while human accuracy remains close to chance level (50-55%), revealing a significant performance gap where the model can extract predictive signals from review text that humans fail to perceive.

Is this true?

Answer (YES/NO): NO